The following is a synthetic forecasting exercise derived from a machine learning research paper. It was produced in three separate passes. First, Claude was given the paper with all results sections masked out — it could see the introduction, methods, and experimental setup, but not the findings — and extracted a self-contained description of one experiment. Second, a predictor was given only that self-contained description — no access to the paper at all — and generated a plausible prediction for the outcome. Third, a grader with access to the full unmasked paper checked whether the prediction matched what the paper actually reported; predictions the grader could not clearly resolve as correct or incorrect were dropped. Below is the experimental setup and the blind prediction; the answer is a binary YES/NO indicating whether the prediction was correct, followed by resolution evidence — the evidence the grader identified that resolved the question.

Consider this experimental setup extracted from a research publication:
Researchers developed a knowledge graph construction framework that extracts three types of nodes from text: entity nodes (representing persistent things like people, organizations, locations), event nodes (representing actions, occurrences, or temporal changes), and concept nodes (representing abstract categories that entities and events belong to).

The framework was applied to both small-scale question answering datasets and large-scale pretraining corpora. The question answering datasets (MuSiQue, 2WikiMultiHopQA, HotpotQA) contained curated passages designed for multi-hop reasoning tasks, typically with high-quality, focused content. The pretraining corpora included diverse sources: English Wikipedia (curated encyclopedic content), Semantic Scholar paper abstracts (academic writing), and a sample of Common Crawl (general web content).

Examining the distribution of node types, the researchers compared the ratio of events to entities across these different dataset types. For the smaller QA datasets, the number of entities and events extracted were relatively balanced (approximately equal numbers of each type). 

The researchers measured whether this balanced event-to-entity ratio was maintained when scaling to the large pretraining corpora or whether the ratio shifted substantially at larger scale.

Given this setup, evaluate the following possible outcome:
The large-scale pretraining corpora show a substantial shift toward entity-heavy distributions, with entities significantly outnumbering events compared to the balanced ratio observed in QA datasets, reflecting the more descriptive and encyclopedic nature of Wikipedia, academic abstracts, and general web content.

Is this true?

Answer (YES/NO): NO